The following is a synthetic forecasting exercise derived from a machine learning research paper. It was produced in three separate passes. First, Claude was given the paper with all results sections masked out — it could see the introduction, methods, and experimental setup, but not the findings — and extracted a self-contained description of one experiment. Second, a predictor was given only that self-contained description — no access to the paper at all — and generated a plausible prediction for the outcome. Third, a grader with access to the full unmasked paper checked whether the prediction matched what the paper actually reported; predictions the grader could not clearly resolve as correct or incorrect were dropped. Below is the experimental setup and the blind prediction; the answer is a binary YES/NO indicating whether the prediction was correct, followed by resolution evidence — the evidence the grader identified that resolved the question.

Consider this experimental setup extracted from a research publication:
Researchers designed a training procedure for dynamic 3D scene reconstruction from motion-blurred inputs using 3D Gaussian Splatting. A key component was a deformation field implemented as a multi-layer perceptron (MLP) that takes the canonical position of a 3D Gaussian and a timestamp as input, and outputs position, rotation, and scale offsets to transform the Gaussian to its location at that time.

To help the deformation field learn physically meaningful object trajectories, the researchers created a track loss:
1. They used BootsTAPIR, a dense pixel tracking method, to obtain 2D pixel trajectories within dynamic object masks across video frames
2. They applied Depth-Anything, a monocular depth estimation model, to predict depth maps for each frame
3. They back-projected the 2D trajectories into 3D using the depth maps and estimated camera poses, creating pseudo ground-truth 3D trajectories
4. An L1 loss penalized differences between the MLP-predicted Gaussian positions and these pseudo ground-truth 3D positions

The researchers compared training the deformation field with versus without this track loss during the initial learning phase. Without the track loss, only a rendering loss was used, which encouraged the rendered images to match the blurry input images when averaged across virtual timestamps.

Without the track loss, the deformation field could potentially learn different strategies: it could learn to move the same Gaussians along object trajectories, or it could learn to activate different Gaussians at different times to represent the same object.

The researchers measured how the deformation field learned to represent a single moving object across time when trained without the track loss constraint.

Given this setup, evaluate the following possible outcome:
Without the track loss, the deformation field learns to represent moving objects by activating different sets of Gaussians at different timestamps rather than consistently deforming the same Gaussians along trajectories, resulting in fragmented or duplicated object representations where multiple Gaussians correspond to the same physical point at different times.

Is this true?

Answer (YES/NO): YES